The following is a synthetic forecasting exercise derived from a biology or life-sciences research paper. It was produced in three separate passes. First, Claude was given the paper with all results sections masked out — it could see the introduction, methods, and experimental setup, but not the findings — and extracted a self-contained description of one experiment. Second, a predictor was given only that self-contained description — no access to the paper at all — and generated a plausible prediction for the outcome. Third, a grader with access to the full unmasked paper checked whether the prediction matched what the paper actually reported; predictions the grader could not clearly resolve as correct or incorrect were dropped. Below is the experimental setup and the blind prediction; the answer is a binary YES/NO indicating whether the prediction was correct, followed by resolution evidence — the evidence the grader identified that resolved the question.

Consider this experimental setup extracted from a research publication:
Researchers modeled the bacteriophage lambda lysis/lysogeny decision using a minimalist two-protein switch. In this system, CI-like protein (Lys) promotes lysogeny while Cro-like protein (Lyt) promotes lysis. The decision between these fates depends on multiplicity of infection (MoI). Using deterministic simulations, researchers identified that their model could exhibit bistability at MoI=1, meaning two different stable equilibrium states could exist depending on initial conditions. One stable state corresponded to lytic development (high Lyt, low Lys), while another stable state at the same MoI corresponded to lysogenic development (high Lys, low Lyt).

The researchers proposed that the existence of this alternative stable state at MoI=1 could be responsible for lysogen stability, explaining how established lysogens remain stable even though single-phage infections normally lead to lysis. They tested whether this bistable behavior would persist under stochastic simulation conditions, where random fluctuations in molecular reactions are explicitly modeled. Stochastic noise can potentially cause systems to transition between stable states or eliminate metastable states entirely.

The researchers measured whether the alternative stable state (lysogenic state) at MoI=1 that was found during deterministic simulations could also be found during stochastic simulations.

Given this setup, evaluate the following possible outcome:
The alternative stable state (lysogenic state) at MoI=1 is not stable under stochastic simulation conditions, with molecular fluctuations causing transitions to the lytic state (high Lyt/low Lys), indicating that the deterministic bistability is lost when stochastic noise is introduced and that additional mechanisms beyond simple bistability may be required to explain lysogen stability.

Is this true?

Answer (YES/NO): YES